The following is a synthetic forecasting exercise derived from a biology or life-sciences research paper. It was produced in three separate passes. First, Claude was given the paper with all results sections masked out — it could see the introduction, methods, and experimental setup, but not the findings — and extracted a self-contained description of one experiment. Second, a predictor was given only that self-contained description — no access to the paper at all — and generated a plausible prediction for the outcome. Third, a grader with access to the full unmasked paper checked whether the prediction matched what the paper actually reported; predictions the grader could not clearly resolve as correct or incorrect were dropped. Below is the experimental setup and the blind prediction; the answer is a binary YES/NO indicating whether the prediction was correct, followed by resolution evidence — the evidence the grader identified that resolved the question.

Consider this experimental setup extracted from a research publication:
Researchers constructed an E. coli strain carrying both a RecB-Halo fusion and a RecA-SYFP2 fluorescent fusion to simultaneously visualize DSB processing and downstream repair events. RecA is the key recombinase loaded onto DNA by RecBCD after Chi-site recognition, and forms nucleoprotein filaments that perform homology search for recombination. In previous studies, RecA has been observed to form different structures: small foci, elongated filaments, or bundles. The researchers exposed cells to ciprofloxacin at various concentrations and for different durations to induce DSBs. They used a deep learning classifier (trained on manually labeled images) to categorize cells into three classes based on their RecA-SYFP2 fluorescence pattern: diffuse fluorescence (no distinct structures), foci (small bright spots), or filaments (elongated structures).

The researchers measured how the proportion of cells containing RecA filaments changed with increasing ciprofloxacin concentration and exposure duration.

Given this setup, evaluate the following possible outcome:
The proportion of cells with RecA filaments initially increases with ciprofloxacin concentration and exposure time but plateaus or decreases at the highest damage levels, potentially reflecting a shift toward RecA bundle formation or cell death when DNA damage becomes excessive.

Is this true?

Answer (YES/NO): NO